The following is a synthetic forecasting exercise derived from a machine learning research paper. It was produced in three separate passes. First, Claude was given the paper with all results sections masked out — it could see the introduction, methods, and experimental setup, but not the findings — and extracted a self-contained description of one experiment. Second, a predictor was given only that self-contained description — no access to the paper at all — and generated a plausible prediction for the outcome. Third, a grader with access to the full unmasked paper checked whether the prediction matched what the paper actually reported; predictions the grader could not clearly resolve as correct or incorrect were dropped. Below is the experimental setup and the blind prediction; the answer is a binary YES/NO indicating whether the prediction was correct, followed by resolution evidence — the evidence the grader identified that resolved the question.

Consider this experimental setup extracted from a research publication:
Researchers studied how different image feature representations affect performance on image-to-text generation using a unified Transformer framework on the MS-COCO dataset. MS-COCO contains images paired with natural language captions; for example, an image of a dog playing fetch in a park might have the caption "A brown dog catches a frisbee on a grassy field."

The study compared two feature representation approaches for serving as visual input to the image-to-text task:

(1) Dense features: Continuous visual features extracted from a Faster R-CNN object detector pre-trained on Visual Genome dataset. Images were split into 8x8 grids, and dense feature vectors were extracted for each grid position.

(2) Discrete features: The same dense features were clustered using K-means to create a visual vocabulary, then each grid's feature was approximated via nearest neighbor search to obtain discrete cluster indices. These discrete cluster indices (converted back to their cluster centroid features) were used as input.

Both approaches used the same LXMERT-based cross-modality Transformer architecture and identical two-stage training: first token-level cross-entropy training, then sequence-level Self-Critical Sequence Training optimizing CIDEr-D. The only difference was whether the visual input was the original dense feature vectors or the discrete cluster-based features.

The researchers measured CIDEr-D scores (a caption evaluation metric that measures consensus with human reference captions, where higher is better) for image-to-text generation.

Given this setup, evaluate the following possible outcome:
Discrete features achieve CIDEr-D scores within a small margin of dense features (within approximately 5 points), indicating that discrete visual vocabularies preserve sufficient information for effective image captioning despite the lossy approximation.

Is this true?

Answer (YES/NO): NO